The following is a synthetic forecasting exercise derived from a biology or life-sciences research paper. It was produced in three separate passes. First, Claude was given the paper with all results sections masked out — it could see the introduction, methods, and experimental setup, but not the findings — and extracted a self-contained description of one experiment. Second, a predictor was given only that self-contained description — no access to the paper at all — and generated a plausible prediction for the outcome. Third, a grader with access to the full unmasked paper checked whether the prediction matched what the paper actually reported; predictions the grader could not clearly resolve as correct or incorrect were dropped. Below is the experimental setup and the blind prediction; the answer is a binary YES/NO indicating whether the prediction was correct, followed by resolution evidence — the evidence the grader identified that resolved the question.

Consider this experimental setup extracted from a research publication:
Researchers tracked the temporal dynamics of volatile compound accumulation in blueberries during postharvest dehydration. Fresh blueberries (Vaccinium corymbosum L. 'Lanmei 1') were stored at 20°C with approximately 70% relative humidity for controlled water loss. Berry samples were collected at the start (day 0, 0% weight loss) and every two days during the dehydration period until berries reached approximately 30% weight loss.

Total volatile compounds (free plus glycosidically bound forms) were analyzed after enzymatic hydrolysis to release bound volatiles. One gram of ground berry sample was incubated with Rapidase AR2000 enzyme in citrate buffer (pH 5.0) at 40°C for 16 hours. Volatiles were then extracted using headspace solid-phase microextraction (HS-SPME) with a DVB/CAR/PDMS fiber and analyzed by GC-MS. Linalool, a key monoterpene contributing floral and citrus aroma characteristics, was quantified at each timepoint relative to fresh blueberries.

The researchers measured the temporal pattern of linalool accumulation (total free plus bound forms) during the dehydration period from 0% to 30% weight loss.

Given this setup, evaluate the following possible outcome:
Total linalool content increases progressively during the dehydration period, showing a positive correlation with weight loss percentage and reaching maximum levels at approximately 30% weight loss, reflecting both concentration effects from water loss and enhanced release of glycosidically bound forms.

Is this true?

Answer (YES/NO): NO